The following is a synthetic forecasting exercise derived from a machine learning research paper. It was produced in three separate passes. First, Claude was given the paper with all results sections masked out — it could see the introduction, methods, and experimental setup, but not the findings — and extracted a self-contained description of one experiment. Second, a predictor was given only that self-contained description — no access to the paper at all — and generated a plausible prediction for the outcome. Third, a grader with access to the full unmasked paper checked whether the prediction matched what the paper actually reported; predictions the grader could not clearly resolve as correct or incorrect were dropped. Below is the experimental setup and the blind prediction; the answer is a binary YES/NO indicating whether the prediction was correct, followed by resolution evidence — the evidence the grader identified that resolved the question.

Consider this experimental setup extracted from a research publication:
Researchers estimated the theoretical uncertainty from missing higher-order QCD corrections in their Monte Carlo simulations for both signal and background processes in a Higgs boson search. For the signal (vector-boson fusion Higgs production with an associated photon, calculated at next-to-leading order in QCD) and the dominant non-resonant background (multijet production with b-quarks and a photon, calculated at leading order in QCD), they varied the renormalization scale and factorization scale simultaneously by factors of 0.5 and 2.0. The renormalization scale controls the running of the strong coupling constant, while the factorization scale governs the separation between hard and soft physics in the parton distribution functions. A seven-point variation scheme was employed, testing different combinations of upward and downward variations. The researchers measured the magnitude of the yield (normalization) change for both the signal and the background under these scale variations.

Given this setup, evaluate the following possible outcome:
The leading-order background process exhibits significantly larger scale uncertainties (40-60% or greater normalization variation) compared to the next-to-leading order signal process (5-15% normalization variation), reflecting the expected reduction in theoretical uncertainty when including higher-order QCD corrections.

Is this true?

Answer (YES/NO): NO